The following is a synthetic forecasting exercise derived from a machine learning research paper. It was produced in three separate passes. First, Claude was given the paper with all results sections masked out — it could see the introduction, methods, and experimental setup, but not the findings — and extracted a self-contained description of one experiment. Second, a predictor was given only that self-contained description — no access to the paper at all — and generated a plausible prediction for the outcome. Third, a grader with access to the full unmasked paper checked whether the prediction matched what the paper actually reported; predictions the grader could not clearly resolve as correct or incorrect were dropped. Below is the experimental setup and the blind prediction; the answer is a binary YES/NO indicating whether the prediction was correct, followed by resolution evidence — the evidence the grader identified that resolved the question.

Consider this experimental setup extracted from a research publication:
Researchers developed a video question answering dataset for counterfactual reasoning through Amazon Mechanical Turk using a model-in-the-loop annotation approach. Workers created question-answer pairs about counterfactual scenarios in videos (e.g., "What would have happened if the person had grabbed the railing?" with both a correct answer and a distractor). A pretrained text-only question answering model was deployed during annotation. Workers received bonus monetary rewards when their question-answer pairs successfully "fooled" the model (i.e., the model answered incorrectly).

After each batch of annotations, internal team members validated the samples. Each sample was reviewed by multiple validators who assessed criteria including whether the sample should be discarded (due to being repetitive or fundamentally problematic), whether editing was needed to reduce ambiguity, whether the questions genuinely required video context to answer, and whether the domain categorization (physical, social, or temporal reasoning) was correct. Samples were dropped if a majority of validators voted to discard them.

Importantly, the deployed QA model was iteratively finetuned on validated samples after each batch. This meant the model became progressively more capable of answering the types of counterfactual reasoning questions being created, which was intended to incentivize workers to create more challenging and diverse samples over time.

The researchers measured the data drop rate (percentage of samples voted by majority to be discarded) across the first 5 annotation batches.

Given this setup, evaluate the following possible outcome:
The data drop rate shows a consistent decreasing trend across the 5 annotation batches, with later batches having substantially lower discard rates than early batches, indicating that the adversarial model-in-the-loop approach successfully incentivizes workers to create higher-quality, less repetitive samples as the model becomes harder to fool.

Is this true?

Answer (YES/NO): YES